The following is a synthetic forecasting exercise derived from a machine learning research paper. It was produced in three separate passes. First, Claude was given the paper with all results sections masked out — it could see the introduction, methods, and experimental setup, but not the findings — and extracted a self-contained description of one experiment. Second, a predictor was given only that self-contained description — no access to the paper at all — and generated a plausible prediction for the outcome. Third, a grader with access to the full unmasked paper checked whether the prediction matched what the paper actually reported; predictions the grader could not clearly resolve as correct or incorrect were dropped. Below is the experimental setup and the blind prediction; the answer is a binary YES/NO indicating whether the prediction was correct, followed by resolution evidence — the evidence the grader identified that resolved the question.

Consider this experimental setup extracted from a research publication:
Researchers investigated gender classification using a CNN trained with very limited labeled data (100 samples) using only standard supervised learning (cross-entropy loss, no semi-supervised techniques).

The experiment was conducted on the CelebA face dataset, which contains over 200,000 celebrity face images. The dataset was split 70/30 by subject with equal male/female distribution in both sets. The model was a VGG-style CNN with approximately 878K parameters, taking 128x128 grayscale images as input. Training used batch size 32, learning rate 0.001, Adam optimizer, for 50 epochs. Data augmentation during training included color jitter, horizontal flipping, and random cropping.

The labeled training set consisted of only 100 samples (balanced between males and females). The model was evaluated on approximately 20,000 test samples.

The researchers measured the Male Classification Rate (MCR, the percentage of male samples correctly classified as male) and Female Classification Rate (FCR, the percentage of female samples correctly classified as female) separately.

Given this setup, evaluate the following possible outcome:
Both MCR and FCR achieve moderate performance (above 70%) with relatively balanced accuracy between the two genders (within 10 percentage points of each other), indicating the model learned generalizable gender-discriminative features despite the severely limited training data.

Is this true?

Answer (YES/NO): NO